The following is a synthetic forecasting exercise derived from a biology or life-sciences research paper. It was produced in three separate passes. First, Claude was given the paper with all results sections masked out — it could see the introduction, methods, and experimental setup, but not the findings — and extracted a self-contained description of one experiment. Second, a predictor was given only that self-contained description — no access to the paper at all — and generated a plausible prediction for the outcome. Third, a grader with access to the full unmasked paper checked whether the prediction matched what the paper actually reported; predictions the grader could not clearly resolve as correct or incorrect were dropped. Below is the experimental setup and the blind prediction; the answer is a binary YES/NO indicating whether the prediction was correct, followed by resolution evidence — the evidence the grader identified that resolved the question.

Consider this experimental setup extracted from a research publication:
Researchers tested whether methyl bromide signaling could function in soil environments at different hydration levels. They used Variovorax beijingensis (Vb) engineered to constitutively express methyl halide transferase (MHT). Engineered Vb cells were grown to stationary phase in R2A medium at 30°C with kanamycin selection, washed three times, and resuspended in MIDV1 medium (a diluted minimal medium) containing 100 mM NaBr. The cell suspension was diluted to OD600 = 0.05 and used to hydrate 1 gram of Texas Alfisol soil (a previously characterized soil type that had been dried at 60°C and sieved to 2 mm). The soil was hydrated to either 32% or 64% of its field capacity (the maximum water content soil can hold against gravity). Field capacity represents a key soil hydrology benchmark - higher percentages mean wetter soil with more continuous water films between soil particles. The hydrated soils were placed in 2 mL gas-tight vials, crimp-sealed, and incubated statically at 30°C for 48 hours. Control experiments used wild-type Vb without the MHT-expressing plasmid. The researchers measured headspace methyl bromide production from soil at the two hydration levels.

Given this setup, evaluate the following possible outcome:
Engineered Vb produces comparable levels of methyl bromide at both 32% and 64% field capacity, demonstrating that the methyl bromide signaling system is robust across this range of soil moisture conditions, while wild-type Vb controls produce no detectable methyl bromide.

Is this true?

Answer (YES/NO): NO